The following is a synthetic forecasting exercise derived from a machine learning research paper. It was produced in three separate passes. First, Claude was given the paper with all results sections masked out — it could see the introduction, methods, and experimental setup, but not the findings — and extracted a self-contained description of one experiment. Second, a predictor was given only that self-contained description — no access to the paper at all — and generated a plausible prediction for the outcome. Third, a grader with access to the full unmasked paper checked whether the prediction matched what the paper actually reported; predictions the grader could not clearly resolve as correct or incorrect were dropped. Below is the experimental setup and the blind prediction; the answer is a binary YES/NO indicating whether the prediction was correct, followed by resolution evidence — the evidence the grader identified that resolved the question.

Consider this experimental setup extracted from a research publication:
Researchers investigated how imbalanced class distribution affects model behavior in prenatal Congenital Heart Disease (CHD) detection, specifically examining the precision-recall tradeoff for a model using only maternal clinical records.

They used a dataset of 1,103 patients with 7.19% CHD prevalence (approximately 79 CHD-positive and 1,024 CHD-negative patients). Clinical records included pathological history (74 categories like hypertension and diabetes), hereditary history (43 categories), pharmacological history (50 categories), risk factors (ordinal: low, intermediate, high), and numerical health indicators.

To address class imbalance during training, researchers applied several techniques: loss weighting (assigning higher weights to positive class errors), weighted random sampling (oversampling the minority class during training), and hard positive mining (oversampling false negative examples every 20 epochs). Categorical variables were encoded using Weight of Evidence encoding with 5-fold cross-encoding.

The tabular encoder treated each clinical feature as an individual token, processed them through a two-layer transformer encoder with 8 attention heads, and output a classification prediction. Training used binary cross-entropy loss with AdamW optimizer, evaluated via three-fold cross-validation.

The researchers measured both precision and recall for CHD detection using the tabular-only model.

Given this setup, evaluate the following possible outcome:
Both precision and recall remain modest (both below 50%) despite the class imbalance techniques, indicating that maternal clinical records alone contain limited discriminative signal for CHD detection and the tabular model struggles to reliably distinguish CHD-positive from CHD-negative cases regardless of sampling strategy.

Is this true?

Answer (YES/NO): NO